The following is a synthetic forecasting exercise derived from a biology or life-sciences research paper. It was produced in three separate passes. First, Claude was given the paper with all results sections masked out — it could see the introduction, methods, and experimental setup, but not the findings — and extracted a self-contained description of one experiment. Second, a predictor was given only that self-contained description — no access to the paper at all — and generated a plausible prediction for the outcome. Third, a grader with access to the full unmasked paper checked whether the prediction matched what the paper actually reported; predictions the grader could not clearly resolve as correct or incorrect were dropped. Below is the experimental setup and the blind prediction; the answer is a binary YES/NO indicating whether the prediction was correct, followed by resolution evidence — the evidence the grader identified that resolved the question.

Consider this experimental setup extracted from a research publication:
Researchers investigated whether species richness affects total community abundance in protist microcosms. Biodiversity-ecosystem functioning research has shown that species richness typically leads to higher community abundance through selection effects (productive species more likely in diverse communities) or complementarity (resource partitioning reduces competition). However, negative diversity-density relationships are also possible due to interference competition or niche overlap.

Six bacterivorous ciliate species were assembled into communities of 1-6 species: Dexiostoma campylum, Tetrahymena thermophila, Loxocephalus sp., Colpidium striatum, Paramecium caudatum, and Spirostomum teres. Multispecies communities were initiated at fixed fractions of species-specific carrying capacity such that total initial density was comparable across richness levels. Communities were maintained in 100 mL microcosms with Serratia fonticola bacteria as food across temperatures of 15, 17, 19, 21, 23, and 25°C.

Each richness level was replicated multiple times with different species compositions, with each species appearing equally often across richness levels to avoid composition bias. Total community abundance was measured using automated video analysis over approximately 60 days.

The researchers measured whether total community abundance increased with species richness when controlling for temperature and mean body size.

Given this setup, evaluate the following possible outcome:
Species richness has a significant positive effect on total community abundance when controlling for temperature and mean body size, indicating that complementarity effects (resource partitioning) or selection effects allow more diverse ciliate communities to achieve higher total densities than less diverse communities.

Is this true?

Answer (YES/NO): YES